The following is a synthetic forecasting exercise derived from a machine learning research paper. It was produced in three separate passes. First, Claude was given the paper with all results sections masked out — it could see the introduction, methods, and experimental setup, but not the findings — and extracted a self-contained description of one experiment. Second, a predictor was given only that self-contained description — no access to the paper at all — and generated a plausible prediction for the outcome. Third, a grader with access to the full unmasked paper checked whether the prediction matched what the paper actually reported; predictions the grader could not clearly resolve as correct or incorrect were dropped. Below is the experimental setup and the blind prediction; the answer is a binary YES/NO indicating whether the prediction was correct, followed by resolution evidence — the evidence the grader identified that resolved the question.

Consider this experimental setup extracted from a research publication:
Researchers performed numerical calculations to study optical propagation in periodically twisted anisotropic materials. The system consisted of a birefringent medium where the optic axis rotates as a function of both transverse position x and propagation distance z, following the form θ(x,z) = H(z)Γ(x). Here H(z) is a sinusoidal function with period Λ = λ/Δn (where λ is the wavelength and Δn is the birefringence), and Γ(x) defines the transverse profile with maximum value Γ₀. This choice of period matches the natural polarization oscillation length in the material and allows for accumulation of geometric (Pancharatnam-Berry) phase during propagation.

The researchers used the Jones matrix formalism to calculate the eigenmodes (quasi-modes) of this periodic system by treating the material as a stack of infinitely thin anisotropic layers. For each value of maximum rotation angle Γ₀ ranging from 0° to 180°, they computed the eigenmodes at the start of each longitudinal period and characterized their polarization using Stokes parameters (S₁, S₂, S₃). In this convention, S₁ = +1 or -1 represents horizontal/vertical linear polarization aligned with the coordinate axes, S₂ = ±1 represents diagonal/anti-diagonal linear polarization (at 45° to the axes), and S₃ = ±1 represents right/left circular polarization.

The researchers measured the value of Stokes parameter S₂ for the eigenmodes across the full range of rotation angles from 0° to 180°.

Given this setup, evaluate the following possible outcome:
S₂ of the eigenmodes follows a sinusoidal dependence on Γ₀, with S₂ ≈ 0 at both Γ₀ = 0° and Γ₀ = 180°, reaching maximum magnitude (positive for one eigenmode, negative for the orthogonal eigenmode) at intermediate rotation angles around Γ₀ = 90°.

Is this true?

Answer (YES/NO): NO